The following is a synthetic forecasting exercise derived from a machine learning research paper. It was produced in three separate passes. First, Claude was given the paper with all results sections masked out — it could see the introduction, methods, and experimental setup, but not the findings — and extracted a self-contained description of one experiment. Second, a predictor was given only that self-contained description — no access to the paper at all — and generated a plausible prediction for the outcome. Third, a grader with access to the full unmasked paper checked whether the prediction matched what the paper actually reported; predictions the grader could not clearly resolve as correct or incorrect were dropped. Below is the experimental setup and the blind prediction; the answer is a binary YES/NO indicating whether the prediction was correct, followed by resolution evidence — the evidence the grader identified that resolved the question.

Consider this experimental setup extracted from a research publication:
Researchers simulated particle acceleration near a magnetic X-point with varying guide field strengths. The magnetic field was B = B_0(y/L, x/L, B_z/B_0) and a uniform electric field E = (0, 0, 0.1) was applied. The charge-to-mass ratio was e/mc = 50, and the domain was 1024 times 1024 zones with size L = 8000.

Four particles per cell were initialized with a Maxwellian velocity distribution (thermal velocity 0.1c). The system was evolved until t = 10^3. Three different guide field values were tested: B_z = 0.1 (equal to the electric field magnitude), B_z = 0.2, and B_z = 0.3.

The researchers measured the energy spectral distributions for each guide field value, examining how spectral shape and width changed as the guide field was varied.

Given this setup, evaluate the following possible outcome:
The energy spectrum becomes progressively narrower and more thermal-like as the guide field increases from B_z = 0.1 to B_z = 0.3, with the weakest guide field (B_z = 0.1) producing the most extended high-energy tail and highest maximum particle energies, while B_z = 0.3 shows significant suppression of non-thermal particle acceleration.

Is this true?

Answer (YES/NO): NO